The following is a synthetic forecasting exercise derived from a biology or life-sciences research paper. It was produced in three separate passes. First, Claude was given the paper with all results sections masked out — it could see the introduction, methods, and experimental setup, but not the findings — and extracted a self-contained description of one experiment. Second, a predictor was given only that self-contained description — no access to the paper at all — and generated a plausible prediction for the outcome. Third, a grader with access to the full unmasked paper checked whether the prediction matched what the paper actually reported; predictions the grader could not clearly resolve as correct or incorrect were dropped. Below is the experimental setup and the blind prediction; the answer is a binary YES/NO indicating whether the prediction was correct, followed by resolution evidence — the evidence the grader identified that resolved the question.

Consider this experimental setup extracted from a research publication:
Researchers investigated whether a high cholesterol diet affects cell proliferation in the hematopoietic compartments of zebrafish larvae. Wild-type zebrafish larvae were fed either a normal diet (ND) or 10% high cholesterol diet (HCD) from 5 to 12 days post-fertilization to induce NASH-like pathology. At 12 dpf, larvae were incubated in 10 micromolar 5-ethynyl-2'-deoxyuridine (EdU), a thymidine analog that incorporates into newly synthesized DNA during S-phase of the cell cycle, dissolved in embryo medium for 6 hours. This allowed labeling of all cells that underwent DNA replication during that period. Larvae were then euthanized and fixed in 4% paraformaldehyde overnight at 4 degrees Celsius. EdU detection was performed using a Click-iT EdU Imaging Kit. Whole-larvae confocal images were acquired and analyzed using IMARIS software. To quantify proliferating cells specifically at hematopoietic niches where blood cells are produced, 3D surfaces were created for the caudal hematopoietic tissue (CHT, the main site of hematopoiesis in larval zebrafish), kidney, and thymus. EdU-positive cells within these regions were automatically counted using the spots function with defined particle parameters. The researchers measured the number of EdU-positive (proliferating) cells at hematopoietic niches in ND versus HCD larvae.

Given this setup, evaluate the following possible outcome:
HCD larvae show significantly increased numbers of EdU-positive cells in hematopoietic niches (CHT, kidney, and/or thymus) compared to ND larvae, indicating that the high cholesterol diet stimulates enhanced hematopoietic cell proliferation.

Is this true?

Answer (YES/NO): YES